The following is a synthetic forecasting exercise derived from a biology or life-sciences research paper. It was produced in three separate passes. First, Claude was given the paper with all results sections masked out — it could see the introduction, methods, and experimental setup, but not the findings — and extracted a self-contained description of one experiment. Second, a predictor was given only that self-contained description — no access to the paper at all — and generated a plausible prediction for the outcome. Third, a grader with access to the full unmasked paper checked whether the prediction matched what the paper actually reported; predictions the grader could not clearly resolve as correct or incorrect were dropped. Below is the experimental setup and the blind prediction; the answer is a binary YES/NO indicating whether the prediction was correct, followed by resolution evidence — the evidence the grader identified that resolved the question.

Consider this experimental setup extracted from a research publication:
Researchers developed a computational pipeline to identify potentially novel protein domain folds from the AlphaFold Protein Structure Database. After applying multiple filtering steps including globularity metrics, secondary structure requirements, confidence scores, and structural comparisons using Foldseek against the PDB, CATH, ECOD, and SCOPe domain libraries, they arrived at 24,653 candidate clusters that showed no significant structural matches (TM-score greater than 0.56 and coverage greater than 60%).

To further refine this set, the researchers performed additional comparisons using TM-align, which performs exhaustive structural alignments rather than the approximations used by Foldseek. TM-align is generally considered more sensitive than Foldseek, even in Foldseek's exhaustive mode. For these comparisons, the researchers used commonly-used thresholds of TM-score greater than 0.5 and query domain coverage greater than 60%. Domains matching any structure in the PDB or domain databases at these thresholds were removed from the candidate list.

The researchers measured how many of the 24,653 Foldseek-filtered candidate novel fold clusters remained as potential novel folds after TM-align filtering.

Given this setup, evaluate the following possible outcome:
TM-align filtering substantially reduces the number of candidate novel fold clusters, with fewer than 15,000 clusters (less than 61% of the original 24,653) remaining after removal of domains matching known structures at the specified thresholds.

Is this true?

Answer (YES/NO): YES